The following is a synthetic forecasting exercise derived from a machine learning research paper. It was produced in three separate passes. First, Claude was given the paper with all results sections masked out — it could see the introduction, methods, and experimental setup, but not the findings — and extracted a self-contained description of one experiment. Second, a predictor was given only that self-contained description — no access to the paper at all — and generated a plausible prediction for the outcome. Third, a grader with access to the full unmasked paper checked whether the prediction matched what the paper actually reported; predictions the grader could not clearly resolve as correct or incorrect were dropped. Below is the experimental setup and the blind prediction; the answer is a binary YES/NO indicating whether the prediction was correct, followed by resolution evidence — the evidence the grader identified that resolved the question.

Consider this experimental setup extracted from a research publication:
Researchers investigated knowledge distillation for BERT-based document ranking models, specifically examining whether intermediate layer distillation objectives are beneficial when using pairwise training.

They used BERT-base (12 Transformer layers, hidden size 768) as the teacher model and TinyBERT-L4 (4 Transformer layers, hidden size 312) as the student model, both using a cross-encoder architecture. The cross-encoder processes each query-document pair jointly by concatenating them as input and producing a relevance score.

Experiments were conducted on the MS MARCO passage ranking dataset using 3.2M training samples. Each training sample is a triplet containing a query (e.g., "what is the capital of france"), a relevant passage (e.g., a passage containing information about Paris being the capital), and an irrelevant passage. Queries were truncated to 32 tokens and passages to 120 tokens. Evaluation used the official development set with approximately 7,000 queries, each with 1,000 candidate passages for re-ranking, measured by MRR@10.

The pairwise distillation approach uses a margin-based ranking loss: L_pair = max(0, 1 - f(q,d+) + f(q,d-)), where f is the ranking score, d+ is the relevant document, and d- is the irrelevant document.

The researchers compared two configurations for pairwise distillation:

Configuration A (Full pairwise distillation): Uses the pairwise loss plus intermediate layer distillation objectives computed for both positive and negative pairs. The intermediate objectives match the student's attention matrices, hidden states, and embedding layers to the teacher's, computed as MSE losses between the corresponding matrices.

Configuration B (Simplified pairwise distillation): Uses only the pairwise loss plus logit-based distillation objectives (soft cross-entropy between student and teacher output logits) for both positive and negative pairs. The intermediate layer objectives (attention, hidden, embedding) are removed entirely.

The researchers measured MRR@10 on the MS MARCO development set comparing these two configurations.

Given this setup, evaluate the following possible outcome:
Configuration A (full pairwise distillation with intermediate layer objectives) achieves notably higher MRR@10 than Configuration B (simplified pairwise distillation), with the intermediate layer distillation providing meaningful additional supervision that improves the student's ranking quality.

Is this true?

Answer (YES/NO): NO